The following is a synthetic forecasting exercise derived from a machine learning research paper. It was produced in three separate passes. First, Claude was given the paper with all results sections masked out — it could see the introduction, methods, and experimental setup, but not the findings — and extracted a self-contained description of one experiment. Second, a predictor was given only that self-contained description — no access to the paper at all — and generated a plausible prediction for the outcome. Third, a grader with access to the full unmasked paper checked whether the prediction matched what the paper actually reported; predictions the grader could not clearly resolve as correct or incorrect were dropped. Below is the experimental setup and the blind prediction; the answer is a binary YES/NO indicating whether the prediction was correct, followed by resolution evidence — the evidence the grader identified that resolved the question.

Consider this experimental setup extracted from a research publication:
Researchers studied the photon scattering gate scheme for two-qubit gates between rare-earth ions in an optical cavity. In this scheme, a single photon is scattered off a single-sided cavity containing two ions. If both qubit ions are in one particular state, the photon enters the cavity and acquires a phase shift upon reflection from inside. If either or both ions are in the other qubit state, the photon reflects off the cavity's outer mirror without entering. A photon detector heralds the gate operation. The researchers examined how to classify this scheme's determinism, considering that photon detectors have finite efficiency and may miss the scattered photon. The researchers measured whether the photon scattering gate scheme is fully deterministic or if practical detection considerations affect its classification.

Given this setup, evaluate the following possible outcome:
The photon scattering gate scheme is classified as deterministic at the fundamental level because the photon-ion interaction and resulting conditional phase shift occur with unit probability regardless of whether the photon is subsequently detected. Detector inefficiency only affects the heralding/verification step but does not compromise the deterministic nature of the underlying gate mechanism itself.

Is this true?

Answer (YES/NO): YES